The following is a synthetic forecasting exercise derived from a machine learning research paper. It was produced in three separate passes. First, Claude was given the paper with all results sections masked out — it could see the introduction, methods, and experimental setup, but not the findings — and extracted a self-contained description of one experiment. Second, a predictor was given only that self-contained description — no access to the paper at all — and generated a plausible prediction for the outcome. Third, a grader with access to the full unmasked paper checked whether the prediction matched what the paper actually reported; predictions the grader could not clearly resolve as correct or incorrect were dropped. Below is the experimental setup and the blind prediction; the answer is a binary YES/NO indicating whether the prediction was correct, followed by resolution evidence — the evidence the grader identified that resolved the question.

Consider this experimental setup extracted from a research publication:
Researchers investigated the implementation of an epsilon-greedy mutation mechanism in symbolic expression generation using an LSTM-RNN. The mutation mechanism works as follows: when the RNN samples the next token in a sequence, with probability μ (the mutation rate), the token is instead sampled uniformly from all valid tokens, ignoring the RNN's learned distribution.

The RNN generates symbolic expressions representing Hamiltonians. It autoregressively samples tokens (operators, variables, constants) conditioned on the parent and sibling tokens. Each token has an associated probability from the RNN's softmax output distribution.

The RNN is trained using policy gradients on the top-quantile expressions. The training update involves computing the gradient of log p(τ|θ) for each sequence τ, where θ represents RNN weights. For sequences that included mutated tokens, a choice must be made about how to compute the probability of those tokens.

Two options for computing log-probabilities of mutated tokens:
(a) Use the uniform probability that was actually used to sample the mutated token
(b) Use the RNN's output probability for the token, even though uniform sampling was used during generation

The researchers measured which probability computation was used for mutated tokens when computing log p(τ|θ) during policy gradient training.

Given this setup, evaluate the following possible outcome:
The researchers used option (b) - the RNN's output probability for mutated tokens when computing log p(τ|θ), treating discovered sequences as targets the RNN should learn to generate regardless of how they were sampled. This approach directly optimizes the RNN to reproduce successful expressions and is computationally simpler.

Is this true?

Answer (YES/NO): YES